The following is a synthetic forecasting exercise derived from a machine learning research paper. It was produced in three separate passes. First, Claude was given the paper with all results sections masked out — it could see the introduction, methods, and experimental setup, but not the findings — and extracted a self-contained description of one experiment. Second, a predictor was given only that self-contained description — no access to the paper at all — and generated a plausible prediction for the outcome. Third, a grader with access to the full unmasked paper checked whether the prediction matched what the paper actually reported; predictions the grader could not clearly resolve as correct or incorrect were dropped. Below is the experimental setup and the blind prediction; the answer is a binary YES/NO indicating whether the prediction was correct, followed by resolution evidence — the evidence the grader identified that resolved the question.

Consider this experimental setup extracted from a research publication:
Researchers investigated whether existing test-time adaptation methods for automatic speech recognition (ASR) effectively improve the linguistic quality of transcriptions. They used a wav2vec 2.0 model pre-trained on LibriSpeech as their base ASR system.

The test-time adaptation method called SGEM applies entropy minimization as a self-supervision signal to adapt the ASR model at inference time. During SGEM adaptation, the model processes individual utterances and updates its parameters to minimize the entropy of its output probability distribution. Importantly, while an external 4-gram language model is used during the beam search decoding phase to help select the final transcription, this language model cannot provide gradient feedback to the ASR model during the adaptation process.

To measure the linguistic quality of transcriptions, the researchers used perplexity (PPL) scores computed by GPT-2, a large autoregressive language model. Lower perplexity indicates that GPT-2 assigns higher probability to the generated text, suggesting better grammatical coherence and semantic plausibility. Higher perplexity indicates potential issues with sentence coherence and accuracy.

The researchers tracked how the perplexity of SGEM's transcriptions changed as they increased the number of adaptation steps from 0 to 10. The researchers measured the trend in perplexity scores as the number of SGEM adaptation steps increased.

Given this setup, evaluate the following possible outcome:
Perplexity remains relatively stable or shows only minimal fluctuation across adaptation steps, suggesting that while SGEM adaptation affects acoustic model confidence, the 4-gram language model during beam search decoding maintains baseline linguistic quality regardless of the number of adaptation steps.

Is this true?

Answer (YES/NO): YES